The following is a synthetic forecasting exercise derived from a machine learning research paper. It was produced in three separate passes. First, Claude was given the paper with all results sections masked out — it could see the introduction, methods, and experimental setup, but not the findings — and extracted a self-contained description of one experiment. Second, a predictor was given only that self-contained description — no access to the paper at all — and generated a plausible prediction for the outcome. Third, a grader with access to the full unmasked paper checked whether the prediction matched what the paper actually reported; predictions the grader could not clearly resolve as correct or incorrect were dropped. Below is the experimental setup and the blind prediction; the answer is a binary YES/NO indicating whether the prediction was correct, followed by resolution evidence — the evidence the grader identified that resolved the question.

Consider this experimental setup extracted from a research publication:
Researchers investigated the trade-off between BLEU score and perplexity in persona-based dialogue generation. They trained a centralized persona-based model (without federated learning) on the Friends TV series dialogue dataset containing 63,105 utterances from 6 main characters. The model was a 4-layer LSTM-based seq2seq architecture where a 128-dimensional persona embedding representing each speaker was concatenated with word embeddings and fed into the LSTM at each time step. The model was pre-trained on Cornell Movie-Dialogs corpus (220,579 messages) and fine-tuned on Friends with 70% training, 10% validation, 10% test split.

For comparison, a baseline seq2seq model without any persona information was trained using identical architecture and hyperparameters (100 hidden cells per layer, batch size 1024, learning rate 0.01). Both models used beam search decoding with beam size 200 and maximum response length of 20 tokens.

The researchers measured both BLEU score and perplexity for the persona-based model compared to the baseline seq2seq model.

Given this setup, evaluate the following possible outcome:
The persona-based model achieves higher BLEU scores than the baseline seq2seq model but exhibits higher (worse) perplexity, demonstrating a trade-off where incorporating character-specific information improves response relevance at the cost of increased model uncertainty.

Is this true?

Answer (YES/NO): YES